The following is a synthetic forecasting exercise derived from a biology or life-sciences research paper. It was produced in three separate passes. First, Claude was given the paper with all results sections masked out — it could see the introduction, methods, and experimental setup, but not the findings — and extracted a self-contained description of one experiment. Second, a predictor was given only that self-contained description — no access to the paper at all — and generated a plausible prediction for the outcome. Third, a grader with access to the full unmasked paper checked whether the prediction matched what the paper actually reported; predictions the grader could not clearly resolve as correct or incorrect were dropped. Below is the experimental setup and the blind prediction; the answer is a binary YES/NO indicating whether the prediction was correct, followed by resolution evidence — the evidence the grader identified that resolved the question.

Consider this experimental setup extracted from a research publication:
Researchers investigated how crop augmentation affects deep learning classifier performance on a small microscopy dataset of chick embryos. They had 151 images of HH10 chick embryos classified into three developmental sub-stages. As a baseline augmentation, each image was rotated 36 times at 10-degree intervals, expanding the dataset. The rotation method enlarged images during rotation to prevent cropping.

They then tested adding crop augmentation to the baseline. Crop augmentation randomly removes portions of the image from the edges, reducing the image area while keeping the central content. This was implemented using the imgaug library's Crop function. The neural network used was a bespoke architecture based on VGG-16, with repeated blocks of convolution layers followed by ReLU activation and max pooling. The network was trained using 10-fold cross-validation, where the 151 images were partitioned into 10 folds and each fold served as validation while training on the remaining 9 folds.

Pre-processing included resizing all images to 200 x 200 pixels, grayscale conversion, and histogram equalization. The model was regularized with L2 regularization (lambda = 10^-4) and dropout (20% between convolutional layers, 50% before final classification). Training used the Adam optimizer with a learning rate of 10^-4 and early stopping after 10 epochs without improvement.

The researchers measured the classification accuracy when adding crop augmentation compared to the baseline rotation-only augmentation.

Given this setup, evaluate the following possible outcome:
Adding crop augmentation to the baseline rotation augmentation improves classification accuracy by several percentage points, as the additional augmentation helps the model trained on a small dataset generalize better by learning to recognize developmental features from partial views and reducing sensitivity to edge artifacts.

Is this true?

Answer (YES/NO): NO